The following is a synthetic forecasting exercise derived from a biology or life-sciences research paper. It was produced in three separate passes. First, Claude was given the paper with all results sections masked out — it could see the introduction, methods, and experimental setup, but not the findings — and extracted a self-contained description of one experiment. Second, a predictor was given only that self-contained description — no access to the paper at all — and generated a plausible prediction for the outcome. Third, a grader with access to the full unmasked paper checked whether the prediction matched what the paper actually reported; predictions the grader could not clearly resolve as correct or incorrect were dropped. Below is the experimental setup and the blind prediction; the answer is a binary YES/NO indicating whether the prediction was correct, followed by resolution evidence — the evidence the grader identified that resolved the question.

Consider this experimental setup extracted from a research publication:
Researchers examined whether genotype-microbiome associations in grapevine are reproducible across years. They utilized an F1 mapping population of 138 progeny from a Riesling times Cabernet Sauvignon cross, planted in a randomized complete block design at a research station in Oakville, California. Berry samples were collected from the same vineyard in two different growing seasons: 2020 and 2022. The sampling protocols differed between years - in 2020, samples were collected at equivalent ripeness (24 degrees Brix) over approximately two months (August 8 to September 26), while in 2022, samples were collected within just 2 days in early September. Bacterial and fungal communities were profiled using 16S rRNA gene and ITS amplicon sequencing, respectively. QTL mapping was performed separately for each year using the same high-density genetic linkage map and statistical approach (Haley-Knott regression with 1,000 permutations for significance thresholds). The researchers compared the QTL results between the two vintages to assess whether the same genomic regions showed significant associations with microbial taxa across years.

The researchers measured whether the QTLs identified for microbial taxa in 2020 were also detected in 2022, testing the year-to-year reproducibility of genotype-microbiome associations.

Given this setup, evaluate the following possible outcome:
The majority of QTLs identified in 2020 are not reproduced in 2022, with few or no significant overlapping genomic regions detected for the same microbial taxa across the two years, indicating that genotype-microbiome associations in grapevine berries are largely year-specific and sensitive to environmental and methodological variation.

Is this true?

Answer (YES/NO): NO